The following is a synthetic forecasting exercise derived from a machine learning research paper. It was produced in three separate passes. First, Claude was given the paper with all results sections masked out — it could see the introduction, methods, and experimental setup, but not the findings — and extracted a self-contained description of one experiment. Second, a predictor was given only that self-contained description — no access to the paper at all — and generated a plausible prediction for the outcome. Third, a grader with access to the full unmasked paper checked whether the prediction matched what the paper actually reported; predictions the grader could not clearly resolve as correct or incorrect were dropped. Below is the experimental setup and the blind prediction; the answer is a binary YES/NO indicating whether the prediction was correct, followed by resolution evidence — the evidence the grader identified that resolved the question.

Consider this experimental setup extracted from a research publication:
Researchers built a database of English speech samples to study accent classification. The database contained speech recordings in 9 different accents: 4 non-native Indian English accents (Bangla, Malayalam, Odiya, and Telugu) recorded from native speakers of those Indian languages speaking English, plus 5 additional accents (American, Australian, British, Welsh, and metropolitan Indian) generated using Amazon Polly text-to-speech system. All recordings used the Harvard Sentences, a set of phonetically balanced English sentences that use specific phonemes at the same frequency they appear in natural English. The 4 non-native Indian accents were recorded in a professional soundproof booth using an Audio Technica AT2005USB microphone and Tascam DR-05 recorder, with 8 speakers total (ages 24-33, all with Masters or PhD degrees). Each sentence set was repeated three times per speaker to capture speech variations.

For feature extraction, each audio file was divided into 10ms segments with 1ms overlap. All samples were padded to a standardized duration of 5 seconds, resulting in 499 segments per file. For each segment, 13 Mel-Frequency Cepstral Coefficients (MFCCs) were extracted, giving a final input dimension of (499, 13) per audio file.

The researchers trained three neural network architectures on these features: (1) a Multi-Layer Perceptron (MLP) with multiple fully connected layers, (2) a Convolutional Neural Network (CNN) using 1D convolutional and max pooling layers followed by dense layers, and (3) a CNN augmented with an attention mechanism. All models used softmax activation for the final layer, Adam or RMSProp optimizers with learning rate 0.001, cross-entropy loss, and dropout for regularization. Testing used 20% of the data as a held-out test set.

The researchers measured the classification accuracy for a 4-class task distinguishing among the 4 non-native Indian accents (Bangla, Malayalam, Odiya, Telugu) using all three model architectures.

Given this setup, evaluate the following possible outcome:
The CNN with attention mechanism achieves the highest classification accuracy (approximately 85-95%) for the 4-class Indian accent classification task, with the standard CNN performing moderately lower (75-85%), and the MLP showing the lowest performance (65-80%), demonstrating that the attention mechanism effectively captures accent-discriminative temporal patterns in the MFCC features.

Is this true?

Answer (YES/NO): NO